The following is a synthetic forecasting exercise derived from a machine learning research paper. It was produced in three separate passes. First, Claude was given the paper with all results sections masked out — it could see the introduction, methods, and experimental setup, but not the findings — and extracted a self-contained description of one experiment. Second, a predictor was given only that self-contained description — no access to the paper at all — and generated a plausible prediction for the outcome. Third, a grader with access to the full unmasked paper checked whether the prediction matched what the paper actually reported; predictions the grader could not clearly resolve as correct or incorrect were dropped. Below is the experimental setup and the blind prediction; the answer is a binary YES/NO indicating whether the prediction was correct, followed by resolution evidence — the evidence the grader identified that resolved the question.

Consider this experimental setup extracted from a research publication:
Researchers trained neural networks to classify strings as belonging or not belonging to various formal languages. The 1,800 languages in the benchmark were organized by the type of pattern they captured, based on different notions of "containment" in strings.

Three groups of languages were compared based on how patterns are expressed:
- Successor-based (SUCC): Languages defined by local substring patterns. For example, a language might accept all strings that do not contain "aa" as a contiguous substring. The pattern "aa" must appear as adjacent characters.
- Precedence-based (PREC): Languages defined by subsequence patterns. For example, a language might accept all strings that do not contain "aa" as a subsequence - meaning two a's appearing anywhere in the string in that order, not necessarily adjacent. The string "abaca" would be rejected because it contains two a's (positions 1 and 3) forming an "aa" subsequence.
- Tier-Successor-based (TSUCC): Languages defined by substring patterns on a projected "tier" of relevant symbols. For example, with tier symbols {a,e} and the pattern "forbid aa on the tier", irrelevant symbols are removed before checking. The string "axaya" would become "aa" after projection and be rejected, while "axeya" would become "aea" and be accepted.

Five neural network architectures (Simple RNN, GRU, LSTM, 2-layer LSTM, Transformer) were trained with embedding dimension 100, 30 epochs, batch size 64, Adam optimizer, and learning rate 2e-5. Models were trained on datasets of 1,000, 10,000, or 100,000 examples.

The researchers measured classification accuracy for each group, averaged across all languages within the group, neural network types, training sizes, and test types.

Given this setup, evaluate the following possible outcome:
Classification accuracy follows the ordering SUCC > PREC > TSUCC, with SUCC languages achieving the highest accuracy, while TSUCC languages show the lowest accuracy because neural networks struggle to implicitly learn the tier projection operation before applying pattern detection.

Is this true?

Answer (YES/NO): NO